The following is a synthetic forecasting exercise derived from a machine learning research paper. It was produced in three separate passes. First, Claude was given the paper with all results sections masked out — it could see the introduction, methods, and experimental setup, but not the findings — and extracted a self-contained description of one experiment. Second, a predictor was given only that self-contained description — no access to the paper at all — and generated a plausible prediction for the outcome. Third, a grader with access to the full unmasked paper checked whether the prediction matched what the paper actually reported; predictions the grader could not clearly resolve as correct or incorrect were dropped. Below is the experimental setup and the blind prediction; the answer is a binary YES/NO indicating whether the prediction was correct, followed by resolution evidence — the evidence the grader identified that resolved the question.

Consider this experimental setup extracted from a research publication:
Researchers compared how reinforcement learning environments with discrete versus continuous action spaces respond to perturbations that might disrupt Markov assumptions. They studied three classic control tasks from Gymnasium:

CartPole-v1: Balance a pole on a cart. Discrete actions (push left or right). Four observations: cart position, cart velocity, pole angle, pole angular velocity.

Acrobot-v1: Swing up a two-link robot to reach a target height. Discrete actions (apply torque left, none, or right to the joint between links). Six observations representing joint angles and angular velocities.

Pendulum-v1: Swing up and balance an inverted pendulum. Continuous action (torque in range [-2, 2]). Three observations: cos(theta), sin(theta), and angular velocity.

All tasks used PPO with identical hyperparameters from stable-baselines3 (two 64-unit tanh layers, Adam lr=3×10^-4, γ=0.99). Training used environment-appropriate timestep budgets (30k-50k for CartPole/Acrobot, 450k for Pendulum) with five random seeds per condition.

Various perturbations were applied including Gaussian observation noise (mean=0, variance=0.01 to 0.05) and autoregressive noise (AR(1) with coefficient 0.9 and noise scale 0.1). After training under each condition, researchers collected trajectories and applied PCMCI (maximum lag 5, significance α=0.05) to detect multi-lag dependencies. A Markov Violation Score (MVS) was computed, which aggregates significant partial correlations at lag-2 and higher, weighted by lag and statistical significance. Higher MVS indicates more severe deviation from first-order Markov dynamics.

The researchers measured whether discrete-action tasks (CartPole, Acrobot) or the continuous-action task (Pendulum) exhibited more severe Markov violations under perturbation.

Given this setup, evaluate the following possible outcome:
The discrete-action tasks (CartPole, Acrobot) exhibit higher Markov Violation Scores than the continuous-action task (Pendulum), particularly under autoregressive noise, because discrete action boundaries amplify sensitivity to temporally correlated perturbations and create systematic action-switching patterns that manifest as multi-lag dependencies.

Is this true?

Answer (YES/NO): NO